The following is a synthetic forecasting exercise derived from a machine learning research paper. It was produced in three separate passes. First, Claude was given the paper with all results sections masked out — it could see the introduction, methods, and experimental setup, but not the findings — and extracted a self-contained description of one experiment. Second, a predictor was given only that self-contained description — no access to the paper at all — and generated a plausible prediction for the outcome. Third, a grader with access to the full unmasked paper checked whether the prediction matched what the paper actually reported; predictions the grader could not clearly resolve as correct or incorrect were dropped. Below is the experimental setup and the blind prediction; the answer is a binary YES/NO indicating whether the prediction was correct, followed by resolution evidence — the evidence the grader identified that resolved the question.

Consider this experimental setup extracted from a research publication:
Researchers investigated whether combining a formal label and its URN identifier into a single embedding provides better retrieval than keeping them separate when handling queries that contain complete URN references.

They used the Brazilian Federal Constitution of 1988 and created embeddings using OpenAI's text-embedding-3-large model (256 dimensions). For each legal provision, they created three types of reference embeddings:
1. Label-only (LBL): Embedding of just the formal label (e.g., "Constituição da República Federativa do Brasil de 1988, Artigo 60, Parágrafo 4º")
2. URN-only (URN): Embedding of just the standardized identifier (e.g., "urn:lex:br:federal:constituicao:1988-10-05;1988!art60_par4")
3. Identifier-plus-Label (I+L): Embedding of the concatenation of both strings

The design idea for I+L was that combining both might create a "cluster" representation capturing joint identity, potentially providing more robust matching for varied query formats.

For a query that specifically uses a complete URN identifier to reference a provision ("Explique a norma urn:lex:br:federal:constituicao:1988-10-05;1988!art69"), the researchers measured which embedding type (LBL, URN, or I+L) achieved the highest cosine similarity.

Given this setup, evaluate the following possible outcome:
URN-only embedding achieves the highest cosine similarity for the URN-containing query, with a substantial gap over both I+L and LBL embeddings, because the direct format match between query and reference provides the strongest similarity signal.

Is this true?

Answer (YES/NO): NO